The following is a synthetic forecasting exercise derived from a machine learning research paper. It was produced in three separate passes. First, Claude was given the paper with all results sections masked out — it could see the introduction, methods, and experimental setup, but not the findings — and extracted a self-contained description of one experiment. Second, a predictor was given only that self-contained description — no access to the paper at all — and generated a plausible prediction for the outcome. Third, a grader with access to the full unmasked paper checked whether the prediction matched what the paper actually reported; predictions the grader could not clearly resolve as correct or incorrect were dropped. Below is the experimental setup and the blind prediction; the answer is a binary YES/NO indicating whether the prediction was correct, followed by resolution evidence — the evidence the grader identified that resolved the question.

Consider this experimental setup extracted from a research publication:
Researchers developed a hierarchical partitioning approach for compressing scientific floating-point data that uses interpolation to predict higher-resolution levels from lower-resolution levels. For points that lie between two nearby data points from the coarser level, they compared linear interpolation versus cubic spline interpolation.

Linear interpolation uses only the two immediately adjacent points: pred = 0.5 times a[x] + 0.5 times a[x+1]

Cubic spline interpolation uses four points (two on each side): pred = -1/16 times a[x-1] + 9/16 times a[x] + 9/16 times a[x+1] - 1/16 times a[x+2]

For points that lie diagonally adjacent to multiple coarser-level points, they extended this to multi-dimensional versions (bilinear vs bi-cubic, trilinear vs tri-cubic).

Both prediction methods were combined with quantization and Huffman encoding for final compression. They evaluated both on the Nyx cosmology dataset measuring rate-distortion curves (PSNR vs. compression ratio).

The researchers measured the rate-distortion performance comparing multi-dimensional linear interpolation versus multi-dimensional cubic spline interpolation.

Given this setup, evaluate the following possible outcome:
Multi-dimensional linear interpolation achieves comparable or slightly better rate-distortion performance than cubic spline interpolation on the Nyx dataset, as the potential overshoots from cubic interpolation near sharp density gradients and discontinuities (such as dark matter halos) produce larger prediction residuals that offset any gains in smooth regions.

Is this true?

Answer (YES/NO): NO